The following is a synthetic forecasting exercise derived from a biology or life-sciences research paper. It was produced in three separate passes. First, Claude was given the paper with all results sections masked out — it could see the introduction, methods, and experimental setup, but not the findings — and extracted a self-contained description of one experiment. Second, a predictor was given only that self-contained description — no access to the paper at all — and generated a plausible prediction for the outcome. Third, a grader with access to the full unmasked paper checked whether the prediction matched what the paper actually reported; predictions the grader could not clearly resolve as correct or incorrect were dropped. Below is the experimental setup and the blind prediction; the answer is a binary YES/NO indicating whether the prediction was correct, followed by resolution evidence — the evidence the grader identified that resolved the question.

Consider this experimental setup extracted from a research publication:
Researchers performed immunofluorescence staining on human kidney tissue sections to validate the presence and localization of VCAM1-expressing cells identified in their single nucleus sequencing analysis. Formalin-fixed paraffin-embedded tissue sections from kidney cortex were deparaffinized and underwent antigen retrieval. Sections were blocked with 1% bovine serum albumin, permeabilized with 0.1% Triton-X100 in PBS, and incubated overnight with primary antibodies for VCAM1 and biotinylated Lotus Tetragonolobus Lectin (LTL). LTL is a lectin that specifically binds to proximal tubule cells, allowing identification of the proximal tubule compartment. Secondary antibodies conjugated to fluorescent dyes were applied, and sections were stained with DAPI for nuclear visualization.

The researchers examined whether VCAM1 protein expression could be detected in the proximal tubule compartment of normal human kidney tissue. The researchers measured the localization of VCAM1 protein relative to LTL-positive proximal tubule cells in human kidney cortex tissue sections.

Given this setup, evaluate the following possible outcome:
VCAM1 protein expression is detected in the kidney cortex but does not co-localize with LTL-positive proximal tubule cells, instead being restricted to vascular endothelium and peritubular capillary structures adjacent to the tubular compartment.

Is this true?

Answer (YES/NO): NO